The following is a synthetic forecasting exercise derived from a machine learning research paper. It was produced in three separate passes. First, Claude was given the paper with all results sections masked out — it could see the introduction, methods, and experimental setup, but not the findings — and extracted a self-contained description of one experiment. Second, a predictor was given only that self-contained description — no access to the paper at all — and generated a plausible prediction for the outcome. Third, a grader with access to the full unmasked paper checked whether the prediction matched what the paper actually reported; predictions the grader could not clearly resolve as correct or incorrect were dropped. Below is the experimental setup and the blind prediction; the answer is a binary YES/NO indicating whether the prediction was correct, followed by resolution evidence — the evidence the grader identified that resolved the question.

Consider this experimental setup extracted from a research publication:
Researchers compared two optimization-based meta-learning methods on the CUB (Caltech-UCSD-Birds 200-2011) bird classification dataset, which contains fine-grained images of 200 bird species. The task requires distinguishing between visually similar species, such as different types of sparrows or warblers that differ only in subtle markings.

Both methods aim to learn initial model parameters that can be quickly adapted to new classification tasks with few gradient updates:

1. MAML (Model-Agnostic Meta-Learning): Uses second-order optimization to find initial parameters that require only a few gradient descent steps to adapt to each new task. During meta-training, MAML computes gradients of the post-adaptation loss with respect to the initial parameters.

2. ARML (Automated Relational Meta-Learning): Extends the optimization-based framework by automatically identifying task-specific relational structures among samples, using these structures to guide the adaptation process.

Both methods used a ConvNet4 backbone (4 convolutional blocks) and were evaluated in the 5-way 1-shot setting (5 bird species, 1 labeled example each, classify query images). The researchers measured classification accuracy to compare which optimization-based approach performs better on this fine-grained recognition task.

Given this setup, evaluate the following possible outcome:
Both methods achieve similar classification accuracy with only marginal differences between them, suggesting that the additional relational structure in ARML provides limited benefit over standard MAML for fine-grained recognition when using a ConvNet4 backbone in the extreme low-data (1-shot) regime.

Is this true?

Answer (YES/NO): NO